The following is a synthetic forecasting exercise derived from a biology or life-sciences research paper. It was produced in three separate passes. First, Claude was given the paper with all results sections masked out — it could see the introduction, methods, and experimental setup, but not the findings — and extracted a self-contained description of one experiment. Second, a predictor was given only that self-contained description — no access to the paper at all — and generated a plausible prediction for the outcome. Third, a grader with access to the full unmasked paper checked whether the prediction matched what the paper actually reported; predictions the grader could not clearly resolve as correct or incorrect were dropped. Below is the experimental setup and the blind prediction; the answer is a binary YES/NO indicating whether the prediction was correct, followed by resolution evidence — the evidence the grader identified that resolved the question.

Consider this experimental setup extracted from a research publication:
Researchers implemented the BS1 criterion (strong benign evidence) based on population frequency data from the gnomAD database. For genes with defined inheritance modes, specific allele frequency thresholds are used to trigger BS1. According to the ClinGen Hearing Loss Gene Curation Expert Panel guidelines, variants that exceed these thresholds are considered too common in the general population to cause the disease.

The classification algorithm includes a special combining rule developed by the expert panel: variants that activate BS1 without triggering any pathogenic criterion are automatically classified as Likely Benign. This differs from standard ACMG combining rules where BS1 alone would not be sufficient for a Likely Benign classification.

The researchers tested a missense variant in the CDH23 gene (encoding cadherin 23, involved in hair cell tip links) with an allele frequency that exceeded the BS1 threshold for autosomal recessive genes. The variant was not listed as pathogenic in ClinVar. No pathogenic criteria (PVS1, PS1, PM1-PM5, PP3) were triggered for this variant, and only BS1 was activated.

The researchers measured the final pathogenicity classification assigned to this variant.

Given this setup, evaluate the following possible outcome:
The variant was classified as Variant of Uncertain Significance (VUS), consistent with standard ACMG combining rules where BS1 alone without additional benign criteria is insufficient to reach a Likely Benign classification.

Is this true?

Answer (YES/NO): NO